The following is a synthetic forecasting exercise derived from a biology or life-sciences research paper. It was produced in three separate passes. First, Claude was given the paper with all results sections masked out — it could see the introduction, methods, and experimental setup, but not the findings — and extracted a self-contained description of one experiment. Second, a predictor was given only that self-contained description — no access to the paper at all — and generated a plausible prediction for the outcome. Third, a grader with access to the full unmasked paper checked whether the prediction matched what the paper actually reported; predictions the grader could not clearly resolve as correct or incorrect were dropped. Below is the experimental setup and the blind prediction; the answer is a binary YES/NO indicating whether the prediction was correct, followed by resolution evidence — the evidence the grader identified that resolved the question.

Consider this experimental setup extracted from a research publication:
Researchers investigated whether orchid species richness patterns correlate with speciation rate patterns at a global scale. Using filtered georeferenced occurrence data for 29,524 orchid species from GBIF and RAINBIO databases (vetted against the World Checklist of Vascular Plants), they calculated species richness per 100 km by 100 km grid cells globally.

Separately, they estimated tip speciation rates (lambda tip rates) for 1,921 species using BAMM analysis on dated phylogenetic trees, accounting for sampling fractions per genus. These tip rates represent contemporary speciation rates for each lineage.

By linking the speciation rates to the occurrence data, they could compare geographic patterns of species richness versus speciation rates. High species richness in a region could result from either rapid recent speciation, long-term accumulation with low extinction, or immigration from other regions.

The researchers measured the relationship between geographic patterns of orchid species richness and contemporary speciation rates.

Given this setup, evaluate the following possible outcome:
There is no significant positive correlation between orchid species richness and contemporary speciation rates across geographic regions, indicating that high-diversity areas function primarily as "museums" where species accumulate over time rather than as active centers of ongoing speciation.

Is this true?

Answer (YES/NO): NO